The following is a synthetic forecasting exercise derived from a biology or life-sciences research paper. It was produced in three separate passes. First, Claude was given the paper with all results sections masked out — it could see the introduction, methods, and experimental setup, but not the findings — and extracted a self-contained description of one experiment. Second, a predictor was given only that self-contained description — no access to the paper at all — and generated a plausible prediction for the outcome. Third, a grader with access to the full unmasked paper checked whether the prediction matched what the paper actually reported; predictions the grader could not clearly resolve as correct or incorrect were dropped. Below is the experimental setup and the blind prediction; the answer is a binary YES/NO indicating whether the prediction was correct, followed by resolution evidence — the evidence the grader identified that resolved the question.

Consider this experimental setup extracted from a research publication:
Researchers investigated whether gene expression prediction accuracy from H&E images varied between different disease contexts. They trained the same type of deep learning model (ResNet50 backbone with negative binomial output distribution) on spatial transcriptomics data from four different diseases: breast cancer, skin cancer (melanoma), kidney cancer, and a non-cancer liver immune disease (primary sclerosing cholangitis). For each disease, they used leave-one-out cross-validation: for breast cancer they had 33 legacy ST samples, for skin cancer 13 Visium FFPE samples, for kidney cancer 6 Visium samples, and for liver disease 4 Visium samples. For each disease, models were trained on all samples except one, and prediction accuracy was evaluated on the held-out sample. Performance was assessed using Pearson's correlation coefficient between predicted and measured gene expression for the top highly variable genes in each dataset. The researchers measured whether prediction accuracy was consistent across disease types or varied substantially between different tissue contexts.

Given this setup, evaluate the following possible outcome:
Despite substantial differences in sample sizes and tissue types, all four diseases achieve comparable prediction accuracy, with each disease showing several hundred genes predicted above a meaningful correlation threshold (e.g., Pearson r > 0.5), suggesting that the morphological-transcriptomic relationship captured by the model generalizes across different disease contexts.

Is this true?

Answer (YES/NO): NO